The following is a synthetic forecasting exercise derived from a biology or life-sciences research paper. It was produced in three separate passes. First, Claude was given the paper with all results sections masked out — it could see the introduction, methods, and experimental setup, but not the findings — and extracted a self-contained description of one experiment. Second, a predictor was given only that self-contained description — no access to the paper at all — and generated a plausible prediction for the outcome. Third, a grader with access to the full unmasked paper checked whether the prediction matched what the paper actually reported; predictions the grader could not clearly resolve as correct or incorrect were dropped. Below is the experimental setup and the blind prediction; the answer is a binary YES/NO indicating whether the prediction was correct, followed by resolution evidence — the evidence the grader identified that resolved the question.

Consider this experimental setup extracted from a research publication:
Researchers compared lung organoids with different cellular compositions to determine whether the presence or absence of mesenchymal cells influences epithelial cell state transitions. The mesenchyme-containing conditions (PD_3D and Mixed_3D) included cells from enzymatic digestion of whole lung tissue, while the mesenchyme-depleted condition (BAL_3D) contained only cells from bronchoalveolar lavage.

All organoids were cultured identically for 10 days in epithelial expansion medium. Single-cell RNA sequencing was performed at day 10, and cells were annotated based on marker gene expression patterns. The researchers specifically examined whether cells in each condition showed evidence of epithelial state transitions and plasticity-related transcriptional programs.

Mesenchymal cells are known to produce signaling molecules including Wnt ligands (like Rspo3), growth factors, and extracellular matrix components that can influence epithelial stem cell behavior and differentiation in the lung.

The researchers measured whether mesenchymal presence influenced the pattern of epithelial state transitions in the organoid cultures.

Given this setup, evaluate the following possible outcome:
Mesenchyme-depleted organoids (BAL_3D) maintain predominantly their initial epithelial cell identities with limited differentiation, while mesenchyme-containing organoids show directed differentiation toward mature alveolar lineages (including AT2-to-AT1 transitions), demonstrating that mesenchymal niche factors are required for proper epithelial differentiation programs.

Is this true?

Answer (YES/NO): NO